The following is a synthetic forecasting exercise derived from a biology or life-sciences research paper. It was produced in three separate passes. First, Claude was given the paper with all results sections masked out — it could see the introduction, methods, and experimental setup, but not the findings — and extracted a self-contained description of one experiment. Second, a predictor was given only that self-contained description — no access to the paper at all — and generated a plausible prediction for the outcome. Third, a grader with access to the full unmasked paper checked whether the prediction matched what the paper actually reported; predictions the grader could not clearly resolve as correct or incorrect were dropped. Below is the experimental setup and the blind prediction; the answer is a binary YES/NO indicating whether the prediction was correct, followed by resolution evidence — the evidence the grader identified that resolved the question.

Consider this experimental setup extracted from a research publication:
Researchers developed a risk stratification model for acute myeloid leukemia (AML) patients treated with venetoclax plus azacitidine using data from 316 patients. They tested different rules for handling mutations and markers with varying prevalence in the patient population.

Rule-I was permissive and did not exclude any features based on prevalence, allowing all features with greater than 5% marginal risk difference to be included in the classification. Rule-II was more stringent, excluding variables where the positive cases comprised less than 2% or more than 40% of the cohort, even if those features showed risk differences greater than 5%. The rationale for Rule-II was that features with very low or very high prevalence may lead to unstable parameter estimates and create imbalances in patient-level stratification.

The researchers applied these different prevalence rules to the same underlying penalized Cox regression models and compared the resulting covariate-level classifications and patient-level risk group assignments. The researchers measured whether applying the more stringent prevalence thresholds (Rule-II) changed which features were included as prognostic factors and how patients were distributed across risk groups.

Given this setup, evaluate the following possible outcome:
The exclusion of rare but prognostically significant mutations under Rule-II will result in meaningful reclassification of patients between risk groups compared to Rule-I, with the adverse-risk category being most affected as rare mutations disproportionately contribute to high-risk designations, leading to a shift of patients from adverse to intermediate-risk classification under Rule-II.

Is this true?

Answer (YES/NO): NO